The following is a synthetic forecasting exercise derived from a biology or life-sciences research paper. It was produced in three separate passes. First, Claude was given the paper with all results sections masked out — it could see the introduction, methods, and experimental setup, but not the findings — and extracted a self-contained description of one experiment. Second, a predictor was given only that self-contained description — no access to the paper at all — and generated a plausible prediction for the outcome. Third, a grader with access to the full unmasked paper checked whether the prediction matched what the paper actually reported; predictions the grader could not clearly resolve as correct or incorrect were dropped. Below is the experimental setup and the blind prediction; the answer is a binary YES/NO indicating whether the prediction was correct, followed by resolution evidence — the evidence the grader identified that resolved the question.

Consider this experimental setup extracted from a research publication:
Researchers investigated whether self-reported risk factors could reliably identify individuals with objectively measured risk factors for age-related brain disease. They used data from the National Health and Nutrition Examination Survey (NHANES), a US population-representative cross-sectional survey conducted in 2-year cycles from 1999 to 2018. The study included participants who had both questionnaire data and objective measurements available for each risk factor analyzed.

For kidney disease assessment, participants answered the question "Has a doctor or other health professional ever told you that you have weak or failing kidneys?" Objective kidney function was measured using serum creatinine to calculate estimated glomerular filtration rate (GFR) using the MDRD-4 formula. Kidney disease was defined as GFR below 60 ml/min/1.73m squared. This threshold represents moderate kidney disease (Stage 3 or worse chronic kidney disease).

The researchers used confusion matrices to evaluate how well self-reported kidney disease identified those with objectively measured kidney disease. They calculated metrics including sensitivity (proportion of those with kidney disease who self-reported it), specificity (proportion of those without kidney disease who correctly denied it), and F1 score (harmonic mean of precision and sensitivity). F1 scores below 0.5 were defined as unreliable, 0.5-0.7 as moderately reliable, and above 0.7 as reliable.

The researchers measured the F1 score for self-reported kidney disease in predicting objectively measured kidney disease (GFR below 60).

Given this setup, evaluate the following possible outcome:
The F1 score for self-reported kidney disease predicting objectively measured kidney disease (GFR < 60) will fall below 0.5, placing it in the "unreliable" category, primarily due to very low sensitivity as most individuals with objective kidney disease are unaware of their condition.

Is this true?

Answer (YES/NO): YES